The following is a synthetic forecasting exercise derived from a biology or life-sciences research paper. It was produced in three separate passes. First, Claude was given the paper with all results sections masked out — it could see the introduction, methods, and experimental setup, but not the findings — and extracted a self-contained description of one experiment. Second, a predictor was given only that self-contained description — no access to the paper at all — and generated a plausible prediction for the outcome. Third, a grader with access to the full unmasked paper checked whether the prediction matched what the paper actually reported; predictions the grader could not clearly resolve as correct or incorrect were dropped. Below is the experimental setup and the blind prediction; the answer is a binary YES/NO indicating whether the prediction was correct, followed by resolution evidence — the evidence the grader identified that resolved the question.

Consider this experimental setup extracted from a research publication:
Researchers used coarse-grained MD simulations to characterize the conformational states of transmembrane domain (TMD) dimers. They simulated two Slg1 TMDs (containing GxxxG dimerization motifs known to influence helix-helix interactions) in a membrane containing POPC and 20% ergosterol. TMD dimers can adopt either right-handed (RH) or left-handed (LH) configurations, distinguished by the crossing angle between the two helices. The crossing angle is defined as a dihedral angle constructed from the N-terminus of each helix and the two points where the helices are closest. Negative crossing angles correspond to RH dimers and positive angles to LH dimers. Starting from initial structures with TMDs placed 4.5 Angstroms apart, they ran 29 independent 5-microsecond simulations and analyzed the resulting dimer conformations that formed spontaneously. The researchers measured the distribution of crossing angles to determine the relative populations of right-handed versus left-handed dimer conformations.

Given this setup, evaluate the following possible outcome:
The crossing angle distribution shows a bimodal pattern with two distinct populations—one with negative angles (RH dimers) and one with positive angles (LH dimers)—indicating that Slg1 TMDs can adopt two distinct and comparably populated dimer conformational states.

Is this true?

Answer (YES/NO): YES